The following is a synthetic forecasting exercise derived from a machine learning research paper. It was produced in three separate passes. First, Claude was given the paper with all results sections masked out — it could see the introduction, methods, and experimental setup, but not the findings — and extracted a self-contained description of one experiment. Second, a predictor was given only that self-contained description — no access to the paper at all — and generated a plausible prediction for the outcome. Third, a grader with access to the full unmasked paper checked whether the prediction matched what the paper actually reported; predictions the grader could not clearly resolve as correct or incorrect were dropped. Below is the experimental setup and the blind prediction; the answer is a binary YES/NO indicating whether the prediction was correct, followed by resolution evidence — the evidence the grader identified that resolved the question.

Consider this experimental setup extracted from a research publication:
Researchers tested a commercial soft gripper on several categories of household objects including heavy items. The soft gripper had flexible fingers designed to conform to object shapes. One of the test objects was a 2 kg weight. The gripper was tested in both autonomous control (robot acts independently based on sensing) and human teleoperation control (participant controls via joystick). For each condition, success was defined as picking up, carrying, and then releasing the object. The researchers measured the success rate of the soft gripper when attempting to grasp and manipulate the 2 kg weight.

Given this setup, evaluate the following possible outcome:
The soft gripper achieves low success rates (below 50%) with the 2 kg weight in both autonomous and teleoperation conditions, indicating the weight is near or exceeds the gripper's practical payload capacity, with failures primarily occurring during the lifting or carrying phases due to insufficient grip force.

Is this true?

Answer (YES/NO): YES